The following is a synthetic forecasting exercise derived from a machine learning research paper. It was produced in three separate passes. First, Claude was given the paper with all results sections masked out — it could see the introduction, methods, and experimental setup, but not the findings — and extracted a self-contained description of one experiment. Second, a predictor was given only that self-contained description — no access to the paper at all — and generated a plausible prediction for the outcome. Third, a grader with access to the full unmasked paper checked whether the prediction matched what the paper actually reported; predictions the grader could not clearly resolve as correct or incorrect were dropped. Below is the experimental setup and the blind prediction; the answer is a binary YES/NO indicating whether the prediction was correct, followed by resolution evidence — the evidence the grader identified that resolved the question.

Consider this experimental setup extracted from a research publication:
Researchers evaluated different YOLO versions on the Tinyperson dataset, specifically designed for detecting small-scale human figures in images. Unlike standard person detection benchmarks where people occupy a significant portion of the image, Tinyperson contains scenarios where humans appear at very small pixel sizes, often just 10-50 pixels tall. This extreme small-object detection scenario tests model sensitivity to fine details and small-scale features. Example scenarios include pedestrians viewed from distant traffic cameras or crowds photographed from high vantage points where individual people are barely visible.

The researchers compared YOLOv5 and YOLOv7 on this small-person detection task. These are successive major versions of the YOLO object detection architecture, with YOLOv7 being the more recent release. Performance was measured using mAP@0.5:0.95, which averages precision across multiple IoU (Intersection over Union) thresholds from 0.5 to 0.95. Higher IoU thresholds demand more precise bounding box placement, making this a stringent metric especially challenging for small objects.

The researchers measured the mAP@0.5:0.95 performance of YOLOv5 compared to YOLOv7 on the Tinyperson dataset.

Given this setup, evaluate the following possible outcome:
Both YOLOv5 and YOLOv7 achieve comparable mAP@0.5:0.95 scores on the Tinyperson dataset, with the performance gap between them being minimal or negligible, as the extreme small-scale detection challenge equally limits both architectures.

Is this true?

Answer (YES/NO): NO